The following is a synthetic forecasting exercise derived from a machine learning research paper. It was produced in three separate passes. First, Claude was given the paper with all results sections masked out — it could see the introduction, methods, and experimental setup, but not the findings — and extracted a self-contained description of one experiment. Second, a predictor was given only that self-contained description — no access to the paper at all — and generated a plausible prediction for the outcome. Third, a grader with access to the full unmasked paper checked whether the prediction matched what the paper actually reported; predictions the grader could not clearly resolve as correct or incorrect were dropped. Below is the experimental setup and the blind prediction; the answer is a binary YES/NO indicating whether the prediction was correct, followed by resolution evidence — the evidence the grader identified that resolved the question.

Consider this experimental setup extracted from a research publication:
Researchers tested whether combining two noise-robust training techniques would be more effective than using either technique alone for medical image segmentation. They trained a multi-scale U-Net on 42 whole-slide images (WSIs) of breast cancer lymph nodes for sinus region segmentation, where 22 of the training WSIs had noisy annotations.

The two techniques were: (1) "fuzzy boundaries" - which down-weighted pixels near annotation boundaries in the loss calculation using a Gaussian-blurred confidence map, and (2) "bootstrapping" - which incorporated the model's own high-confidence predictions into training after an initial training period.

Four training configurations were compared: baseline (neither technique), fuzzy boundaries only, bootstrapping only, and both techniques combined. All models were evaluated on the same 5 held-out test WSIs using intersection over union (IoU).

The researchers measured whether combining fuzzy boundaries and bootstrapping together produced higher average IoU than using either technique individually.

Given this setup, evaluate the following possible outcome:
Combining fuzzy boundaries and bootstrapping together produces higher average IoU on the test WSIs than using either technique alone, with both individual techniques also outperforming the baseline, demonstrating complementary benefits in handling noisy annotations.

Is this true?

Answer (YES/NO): YES